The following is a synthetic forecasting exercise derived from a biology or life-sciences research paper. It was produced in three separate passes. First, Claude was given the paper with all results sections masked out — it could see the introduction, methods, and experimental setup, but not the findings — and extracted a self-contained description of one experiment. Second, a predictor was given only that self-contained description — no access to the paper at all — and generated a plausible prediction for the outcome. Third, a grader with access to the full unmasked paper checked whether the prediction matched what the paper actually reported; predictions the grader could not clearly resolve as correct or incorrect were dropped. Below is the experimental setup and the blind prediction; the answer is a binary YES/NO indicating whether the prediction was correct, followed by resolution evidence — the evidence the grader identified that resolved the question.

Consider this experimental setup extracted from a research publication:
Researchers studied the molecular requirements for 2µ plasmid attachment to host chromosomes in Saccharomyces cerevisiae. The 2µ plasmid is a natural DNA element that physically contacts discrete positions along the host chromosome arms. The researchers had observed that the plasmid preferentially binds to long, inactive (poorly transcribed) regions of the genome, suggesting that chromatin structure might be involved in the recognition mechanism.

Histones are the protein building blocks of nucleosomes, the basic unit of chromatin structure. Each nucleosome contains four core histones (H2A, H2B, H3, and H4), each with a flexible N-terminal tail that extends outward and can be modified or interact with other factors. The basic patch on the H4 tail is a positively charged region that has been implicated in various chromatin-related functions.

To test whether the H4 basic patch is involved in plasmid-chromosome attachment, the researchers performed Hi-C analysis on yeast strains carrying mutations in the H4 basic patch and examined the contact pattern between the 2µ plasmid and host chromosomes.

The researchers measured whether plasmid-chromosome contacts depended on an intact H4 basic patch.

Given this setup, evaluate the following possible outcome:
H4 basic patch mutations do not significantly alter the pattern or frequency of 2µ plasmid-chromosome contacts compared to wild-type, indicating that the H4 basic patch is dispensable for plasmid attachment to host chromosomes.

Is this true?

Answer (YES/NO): NO